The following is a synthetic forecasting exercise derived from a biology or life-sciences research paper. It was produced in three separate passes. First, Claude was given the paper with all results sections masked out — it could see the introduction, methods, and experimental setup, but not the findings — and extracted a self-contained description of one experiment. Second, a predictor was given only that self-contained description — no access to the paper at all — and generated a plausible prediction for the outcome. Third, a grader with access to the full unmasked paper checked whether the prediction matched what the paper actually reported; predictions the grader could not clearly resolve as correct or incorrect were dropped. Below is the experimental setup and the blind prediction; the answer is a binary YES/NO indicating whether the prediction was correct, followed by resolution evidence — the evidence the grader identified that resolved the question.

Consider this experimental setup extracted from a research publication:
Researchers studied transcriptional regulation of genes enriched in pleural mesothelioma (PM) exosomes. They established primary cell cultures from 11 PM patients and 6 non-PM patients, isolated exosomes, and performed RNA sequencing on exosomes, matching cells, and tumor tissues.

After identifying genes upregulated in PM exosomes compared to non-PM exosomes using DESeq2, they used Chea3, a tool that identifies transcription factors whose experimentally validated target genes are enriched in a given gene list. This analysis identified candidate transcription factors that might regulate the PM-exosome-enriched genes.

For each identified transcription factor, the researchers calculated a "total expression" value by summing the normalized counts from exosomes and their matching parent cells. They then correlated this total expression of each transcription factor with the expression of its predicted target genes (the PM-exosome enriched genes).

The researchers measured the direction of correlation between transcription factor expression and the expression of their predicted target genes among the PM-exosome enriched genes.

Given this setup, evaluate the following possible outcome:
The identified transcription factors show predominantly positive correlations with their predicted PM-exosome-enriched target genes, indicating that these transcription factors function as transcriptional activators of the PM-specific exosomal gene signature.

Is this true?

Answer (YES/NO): NO